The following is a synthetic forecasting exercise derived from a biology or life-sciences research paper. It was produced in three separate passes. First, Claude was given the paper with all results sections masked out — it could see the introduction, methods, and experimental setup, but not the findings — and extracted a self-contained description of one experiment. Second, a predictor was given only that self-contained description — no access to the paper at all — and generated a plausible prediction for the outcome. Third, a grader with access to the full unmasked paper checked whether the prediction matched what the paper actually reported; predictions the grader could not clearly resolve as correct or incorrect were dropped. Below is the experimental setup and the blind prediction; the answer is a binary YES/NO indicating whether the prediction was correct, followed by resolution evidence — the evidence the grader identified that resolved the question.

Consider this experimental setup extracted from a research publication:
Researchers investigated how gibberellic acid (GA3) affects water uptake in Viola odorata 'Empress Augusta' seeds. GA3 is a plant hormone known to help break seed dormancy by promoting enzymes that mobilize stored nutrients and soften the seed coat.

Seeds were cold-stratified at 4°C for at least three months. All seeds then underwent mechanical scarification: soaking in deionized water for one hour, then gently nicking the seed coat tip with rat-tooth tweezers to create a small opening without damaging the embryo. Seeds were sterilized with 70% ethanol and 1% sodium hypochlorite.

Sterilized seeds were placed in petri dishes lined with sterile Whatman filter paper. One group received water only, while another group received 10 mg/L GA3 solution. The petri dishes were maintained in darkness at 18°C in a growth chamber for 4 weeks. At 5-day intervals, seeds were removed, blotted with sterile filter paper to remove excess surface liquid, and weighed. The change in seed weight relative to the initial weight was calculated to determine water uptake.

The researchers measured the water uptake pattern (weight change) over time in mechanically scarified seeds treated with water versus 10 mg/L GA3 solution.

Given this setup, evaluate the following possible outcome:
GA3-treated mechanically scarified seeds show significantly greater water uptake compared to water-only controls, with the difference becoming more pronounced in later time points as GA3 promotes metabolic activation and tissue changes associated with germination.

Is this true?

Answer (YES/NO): YES